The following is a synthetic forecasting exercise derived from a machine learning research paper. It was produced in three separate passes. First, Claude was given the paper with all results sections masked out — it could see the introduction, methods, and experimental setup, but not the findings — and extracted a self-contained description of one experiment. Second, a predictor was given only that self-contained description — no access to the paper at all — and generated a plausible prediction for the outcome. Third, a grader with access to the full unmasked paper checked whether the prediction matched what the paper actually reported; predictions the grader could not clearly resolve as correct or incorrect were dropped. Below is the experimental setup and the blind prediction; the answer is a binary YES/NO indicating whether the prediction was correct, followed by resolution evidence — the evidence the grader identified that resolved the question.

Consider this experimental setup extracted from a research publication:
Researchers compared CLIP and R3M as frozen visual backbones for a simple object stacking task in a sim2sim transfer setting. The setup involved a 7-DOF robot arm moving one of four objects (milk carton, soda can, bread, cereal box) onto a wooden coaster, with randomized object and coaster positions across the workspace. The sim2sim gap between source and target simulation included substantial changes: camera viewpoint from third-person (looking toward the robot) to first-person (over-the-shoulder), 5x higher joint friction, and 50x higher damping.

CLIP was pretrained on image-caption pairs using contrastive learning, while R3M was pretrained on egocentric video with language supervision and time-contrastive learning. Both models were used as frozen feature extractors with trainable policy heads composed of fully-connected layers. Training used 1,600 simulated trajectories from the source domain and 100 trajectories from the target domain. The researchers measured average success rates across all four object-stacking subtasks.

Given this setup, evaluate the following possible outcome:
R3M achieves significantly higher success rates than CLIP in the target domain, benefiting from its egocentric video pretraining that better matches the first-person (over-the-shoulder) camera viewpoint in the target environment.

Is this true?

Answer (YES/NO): YES